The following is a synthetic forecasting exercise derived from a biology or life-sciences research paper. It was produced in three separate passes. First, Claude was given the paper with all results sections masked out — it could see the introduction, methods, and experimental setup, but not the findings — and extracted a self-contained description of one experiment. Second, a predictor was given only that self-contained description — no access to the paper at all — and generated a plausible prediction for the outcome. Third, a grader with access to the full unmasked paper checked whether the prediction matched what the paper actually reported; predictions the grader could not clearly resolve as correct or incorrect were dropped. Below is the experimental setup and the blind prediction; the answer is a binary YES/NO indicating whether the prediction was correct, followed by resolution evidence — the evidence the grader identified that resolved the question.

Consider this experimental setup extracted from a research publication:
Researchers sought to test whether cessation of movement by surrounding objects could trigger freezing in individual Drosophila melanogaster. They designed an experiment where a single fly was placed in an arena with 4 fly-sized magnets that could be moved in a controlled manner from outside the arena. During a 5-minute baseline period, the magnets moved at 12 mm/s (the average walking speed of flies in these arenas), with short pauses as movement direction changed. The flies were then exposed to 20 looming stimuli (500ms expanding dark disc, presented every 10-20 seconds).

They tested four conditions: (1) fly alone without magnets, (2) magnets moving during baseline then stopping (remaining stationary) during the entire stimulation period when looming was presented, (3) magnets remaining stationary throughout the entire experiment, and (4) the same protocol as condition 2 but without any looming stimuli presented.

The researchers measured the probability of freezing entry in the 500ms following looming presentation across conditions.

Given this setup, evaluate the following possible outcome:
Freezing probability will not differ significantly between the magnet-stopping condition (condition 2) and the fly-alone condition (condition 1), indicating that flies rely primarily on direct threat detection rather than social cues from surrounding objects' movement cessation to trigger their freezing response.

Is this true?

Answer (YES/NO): NO